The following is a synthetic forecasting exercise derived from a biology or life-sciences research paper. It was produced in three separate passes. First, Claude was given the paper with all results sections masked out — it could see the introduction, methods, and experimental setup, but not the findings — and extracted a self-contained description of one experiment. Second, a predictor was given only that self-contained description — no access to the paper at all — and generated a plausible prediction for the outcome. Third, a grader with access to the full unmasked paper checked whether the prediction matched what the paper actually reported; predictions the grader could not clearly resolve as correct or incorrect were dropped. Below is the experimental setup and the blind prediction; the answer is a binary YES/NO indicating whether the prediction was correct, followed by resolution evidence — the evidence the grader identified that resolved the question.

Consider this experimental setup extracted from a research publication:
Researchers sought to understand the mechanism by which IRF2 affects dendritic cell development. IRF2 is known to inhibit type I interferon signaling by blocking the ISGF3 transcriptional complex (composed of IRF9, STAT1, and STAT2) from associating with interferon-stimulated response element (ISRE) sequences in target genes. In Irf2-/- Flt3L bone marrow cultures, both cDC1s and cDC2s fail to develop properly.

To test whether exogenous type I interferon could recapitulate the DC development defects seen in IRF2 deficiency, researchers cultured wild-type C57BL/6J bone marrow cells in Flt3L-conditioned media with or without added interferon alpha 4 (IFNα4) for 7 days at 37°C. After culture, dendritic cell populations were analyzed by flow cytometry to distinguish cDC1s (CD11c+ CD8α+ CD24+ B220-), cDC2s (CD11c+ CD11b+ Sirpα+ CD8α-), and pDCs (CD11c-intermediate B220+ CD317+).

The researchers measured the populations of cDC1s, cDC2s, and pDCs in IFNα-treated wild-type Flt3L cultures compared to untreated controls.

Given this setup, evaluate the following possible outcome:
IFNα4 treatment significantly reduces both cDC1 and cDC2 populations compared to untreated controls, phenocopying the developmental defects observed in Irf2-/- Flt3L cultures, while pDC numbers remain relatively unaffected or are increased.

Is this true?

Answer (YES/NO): YES